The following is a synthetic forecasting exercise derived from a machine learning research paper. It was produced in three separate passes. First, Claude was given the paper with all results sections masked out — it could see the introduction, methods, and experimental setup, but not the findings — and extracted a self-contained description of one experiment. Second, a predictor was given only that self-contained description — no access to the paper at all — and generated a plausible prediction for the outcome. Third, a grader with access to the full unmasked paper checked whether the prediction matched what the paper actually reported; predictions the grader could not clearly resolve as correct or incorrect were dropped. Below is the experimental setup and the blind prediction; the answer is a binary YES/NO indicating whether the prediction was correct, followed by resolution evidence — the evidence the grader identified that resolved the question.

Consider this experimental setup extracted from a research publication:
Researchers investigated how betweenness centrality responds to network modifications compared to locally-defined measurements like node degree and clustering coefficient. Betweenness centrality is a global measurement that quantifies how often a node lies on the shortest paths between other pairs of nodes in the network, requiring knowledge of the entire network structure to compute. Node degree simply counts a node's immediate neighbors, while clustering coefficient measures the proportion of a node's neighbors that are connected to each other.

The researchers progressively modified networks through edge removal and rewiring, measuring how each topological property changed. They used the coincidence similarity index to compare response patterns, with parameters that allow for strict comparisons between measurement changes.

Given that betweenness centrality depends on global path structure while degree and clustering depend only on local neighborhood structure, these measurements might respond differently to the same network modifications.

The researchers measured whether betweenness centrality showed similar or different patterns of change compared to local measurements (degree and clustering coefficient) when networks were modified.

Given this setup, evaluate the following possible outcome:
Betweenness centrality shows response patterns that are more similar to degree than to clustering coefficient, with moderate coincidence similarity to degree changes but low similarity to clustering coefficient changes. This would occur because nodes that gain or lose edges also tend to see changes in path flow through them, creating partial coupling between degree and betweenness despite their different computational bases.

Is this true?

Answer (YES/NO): NO